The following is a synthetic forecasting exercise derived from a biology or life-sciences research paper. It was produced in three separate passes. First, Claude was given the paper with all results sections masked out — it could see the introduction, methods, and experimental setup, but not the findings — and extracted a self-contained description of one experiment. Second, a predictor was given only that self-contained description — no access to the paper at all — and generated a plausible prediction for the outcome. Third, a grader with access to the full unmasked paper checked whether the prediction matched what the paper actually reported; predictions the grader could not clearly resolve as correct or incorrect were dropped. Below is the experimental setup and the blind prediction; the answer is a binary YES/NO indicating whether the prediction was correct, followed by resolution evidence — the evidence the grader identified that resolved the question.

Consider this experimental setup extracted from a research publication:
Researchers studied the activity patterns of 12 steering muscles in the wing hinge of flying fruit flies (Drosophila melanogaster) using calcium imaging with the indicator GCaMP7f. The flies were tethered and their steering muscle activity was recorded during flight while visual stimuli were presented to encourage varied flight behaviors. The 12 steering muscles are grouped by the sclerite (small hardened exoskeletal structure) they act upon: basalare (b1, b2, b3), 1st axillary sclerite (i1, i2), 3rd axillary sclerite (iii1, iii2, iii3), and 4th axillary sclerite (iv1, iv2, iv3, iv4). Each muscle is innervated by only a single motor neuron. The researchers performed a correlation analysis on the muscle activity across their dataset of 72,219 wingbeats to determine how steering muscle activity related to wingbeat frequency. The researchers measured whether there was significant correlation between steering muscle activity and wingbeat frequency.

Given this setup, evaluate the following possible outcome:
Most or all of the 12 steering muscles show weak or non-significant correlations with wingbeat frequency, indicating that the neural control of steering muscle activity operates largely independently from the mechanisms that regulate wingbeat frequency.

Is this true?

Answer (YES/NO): YES